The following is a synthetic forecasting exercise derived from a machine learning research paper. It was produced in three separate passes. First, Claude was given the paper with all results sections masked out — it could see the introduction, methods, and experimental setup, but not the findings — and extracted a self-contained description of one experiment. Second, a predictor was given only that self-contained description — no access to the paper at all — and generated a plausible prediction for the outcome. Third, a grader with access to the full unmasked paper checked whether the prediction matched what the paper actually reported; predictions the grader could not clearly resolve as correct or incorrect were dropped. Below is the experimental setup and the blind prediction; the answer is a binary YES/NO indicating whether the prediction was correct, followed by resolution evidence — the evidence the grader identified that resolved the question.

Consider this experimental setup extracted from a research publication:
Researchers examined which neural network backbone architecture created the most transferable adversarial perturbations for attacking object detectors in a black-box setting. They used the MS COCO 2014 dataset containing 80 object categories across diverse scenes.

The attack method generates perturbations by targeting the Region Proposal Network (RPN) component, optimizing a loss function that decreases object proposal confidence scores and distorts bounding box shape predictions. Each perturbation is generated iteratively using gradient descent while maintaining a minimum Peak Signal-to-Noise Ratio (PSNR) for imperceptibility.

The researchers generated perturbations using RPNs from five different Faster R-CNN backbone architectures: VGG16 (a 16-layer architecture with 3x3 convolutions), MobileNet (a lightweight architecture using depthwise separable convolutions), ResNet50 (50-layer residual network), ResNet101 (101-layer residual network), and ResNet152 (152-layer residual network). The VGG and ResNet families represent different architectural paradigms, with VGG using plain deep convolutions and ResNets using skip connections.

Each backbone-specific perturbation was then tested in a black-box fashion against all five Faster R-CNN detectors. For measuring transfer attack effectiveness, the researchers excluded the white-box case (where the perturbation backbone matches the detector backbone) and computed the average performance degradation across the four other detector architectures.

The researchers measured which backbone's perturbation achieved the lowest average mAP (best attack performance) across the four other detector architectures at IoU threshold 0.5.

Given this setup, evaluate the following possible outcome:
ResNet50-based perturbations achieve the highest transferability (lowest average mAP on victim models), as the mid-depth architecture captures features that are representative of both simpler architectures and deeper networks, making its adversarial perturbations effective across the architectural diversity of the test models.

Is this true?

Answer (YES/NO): NO